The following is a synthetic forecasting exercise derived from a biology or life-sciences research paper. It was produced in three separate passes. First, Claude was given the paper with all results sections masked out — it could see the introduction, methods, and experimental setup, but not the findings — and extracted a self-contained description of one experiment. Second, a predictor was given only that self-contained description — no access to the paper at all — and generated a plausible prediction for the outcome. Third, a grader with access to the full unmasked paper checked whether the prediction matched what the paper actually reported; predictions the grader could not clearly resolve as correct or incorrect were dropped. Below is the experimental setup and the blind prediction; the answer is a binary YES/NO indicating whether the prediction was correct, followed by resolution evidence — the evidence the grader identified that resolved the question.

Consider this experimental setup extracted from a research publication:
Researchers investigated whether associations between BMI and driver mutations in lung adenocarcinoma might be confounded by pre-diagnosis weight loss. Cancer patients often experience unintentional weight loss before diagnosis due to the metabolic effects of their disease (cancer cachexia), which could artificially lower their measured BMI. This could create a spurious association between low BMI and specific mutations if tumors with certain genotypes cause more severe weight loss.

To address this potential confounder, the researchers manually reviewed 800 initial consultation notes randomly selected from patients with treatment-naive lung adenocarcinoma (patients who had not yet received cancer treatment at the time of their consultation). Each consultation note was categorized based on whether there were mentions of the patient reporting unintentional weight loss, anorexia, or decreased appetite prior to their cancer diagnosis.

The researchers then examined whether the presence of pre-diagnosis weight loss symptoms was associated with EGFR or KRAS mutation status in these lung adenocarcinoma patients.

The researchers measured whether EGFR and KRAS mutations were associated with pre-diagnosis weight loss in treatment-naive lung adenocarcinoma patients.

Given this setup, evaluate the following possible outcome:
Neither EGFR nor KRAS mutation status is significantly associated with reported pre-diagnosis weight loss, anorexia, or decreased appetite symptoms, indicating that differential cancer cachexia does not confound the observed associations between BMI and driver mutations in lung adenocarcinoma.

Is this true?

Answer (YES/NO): YES